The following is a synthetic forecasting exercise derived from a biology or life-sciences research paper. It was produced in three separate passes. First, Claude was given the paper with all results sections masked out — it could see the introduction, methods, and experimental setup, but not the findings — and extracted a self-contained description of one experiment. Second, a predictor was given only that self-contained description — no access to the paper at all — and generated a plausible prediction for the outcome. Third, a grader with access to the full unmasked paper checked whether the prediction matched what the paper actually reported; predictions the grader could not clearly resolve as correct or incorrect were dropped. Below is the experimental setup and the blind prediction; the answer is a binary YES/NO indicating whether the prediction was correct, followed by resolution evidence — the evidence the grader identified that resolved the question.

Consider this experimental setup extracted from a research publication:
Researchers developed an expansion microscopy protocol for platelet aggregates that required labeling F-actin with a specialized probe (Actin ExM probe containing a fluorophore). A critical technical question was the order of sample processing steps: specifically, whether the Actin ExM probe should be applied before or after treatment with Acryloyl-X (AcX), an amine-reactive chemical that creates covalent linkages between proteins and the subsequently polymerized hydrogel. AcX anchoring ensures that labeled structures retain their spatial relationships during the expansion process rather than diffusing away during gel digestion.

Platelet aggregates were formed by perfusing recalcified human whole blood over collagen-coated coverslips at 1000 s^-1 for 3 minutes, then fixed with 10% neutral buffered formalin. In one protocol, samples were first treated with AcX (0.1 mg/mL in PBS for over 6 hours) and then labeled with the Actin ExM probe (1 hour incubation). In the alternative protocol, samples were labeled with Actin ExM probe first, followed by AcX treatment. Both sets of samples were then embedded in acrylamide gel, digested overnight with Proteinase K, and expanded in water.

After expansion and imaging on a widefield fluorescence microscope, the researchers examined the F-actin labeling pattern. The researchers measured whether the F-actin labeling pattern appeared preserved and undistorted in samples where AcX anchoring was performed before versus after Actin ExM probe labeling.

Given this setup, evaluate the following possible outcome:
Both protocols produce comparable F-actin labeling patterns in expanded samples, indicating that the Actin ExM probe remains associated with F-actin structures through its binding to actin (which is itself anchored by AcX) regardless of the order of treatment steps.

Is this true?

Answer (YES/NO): NO